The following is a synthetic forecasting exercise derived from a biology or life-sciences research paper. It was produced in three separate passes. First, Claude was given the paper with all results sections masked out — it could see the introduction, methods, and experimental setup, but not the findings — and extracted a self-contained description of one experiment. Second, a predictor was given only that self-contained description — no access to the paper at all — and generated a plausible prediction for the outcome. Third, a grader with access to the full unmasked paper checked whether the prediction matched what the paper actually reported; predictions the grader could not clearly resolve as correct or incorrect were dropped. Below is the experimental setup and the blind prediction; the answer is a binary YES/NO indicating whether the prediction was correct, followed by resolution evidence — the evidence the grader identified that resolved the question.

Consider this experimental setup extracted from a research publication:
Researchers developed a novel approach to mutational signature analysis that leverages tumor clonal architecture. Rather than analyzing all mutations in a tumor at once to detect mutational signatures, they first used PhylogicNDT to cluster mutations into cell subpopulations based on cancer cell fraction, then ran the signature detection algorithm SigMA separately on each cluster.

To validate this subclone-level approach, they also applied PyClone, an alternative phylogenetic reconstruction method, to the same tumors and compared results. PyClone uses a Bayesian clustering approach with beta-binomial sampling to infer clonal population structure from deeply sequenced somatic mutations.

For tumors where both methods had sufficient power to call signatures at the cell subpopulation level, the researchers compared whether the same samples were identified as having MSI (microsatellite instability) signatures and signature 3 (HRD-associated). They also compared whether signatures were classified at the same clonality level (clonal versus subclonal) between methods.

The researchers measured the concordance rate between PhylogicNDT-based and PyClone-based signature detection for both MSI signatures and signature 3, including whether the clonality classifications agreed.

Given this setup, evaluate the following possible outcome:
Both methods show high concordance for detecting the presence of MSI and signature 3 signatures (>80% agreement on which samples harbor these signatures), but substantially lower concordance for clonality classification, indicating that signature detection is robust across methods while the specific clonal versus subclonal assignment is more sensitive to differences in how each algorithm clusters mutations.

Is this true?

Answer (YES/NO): NO